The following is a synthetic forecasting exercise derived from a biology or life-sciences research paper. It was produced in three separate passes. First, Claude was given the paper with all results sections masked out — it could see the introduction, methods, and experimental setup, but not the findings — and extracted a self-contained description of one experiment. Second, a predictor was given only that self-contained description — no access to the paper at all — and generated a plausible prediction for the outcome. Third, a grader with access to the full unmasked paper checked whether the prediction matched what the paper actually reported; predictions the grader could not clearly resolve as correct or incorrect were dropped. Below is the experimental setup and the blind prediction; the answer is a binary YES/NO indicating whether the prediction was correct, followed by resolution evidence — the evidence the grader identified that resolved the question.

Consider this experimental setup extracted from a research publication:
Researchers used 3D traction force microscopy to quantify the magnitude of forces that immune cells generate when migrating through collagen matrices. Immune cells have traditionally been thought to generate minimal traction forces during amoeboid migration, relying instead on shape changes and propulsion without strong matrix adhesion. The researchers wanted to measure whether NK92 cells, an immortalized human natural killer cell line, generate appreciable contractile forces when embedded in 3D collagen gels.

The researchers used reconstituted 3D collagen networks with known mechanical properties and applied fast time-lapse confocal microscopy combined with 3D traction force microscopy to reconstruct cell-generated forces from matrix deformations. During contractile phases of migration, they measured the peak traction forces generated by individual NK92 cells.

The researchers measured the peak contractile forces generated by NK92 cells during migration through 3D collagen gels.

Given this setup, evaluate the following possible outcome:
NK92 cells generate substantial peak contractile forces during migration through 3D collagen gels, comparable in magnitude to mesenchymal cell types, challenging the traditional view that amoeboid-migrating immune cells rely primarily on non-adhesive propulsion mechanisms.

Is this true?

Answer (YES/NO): YES